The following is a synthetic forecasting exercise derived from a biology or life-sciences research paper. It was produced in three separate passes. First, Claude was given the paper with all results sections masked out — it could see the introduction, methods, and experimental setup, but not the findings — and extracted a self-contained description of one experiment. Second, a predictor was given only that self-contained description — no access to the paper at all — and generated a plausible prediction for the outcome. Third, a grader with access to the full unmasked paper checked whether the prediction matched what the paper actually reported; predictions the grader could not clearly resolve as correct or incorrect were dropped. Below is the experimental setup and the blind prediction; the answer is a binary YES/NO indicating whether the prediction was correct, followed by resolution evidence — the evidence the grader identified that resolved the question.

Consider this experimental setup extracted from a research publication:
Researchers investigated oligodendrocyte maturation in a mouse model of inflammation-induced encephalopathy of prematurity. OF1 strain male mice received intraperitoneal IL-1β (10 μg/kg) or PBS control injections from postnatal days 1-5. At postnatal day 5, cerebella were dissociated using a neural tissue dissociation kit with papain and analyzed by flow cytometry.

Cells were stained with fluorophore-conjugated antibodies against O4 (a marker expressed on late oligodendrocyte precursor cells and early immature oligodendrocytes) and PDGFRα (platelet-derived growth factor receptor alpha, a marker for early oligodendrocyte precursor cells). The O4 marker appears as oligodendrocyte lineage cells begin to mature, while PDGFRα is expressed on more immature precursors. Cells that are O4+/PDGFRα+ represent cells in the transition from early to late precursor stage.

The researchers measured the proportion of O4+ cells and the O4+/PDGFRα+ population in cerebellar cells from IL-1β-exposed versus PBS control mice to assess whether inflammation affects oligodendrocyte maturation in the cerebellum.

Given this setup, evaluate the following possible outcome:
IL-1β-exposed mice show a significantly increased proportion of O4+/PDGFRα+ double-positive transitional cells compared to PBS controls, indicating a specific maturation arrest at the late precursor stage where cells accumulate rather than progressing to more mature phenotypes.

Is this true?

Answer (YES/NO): NO